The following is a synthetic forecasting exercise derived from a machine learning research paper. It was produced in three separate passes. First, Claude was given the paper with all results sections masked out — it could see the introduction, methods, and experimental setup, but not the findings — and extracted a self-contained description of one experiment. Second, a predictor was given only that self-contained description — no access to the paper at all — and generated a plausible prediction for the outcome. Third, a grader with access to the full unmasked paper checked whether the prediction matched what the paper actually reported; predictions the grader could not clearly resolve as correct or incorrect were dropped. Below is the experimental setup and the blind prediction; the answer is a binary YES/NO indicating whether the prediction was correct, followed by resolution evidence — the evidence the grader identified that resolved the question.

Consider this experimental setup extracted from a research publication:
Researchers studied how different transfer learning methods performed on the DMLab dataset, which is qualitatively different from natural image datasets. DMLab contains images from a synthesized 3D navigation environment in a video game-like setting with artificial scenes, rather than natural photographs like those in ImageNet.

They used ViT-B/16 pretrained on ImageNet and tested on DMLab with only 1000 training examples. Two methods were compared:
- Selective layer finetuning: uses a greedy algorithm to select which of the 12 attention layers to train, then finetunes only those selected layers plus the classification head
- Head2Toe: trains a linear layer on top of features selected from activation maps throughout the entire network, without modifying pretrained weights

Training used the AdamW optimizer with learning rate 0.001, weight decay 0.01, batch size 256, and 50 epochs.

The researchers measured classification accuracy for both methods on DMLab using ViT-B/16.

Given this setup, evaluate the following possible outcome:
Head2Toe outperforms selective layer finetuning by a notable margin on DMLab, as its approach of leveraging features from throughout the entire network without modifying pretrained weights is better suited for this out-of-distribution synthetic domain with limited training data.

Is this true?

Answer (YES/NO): YES